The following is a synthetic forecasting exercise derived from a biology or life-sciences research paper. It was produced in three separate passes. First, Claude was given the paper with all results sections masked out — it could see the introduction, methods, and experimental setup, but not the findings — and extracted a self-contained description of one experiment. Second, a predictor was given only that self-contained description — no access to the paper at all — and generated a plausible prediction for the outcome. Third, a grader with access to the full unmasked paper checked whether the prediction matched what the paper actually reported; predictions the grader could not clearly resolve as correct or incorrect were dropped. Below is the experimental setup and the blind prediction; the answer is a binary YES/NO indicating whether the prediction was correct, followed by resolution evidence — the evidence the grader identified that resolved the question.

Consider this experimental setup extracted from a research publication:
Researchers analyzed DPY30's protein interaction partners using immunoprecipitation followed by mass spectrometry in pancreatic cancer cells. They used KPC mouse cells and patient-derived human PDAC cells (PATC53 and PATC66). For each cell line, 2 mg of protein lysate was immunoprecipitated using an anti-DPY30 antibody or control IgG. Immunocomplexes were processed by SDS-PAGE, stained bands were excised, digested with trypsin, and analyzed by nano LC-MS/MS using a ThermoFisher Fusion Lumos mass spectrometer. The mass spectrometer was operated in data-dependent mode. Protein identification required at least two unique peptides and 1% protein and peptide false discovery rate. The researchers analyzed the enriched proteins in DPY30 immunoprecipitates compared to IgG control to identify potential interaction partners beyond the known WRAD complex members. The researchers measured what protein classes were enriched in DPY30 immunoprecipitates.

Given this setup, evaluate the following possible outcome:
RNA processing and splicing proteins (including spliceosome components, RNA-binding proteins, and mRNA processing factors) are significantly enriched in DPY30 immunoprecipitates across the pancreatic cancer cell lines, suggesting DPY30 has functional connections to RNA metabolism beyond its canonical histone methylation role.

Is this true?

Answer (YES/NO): YES